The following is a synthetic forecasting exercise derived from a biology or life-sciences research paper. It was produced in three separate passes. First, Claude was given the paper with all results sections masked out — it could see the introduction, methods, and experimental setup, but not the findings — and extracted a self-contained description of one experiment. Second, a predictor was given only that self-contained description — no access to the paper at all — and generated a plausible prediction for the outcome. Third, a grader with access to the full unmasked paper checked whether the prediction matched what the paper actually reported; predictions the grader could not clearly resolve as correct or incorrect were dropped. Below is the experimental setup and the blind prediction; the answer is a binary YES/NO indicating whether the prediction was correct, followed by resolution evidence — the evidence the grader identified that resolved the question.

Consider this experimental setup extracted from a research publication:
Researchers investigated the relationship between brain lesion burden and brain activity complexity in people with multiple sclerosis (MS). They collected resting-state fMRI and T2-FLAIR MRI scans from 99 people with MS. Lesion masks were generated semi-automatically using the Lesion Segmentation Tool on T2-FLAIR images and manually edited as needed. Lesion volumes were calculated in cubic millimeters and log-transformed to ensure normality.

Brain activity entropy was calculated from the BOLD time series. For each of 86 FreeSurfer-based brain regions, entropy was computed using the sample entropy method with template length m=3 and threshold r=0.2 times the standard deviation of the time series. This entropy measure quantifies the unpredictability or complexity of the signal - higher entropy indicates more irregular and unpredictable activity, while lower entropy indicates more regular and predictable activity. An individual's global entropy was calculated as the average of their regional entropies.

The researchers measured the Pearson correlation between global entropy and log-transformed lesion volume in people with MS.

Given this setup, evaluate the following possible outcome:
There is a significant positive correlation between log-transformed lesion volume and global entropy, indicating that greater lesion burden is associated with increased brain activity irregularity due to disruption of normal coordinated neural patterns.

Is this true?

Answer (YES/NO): NO